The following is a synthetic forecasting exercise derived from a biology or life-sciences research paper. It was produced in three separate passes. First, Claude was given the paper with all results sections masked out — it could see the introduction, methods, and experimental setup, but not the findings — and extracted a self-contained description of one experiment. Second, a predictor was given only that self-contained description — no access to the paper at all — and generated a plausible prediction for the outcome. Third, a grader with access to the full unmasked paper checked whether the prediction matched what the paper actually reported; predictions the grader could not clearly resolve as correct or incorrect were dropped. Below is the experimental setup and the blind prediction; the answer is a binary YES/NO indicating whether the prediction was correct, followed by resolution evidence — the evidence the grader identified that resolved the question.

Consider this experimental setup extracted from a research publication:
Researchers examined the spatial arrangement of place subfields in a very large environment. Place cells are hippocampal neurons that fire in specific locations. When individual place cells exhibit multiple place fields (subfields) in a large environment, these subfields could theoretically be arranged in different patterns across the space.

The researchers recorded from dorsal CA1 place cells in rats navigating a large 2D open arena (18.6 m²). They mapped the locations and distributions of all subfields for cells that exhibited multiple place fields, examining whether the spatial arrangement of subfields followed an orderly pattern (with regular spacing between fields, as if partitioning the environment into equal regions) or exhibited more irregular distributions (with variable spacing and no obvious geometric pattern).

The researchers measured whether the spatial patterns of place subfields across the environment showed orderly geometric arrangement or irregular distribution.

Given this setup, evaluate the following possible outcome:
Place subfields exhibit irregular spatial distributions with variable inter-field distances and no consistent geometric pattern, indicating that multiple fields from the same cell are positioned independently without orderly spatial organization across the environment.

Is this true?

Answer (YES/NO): YES